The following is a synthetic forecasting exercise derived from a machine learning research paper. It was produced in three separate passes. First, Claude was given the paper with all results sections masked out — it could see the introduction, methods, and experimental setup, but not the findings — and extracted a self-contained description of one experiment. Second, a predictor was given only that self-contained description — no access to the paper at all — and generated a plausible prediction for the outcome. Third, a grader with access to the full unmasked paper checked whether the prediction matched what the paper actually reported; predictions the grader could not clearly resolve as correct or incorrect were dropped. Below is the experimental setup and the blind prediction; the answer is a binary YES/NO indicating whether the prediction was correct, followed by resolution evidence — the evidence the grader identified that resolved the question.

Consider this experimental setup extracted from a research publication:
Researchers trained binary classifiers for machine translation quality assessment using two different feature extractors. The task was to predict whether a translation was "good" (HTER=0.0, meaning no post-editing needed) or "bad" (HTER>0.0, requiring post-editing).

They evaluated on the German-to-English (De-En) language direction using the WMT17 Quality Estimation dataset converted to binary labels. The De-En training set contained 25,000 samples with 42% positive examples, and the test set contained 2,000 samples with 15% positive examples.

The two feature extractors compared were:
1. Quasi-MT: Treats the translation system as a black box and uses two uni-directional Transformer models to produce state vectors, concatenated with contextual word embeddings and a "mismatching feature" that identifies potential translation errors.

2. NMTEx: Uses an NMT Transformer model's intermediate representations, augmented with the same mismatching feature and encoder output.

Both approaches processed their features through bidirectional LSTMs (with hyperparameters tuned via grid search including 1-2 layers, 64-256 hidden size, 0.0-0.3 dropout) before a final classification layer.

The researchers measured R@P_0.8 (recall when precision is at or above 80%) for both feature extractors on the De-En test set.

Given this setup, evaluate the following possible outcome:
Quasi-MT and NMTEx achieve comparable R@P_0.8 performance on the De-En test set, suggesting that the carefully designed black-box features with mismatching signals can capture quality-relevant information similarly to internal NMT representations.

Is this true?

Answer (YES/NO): YES